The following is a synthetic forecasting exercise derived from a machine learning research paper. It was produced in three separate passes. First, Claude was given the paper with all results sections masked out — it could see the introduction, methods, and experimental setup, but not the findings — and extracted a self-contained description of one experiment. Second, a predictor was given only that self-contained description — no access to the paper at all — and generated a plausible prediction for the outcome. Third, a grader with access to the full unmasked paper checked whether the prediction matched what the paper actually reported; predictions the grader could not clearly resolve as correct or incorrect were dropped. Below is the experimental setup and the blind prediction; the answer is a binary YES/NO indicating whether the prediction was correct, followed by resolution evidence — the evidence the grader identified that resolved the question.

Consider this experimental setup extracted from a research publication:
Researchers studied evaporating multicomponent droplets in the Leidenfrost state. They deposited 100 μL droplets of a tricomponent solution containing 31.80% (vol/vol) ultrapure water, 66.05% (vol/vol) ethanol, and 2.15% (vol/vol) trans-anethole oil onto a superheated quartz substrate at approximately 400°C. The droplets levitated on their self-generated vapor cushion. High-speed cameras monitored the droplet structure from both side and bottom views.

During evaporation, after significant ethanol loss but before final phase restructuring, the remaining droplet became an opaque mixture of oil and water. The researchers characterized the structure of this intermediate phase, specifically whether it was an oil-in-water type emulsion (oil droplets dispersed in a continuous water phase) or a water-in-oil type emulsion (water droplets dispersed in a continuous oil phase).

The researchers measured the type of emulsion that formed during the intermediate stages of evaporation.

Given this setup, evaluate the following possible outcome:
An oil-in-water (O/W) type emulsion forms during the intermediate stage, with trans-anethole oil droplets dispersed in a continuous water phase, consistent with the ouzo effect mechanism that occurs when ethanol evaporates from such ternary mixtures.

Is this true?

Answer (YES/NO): YES